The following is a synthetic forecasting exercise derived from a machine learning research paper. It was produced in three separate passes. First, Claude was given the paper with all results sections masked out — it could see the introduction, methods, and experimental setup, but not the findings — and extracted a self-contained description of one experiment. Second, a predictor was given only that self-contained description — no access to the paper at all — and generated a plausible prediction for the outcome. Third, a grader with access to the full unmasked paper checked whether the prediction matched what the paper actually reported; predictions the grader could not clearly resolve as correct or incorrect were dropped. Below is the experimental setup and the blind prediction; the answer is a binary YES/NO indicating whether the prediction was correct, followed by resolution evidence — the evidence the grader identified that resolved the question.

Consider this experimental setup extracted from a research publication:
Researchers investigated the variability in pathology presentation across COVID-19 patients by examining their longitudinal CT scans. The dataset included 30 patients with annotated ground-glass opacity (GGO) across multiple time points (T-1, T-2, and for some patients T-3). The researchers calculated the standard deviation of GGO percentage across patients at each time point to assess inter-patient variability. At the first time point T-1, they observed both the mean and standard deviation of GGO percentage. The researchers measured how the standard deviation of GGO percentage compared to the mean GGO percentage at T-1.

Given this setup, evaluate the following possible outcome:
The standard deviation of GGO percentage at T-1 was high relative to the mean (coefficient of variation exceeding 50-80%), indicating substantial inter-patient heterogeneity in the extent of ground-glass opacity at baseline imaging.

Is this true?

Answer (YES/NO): YES